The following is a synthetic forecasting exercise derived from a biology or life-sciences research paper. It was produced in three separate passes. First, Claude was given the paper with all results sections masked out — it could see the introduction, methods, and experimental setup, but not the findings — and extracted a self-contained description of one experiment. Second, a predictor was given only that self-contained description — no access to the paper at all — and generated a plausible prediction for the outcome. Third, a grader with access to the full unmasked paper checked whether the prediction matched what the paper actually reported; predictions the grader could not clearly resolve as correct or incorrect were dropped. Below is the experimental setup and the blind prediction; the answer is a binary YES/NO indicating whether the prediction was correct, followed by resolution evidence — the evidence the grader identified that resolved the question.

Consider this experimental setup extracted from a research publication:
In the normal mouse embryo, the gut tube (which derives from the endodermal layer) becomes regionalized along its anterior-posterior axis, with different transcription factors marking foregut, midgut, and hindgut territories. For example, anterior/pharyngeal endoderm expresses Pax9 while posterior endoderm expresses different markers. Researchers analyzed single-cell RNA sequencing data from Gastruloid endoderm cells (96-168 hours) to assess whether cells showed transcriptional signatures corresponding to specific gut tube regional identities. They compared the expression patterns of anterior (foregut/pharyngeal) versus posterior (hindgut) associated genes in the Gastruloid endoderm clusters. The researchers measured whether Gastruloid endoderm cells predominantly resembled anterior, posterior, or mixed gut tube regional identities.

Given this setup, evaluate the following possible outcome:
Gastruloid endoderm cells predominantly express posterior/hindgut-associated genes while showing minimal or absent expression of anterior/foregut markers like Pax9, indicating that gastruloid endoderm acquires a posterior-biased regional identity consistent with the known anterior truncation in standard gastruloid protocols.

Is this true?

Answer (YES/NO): NO